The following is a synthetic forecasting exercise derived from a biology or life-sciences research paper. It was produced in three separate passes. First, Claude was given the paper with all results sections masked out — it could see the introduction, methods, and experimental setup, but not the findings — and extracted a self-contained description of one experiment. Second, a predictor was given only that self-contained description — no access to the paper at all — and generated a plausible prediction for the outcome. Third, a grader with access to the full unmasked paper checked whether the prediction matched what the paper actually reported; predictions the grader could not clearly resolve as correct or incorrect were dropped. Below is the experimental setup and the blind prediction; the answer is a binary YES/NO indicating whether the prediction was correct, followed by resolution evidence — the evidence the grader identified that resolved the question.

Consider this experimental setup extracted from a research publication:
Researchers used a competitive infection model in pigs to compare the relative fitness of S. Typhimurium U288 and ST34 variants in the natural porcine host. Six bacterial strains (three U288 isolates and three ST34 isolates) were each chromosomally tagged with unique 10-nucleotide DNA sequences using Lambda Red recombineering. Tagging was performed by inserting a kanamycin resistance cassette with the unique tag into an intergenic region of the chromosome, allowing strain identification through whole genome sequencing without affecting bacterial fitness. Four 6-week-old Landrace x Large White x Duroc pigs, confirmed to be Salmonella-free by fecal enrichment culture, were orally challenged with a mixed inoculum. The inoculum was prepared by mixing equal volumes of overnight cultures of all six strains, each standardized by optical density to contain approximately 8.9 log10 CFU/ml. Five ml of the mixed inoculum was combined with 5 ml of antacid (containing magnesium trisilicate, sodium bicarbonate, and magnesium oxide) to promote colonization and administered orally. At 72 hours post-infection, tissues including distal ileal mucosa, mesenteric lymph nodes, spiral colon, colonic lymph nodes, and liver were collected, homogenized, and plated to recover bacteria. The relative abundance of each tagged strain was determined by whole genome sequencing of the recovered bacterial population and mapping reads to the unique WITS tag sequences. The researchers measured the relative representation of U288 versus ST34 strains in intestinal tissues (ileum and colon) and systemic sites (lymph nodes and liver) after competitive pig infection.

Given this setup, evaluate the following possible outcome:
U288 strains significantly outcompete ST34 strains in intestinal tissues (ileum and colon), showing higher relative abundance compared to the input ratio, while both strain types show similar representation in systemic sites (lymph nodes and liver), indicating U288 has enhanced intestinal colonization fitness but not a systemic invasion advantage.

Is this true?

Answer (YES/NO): NO